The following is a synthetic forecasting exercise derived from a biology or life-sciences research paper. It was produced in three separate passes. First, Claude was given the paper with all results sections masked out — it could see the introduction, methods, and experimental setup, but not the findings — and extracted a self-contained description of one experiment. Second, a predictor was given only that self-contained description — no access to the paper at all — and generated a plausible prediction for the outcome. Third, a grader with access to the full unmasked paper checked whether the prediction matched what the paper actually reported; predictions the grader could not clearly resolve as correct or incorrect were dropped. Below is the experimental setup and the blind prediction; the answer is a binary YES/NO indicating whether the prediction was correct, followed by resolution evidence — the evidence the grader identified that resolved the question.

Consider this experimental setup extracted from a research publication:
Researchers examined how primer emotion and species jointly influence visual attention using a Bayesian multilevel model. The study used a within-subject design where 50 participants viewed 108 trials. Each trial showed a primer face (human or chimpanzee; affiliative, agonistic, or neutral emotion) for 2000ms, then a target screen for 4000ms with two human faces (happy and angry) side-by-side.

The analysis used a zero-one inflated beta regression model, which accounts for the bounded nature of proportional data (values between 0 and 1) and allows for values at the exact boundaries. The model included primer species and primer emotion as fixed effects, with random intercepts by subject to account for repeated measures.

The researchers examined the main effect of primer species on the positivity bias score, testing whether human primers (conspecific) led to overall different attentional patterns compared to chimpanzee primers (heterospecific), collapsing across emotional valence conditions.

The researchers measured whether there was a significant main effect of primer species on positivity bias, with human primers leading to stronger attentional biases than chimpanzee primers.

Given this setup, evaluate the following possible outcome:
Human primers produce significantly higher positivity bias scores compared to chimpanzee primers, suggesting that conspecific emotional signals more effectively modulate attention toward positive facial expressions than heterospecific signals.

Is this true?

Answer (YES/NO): NO